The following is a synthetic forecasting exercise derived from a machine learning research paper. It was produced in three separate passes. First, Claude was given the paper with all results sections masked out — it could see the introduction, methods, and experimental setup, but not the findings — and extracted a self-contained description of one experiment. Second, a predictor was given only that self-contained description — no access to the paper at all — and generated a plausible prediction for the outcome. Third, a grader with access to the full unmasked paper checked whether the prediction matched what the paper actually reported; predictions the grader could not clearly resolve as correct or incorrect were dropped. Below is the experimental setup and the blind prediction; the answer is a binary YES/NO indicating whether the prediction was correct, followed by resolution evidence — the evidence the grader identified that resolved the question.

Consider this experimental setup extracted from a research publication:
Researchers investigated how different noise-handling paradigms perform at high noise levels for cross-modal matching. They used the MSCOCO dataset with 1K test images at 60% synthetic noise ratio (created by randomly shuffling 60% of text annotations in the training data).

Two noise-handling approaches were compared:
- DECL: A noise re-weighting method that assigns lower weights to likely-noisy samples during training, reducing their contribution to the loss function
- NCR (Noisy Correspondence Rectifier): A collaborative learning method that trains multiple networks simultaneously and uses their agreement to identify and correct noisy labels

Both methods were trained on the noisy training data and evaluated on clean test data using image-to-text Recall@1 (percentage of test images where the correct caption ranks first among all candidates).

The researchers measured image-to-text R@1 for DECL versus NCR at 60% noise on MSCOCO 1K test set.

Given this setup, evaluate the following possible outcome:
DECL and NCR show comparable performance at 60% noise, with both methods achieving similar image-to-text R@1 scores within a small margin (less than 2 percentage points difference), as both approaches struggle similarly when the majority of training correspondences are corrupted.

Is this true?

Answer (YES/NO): NO